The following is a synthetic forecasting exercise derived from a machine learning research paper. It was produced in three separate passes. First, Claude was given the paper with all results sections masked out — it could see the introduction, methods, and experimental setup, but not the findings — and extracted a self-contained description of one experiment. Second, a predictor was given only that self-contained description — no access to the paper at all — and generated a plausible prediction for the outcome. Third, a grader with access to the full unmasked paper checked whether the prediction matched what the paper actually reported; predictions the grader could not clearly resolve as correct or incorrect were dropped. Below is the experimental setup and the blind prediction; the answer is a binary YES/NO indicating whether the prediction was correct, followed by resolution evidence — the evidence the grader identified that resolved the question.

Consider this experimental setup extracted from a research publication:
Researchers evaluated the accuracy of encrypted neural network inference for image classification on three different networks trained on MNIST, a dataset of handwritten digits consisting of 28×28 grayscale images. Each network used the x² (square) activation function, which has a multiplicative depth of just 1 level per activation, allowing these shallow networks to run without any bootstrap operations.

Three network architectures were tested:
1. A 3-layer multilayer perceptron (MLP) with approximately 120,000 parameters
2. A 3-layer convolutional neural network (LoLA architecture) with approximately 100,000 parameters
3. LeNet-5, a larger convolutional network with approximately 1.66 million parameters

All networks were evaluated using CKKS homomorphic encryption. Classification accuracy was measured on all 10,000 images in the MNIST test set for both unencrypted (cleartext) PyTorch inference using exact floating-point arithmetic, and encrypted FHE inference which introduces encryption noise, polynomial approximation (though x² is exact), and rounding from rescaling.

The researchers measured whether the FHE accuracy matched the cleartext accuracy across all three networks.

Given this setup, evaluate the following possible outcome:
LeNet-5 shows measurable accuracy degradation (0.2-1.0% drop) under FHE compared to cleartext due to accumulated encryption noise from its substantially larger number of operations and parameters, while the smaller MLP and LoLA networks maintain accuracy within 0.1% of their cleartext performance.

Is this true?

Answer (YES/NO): NO